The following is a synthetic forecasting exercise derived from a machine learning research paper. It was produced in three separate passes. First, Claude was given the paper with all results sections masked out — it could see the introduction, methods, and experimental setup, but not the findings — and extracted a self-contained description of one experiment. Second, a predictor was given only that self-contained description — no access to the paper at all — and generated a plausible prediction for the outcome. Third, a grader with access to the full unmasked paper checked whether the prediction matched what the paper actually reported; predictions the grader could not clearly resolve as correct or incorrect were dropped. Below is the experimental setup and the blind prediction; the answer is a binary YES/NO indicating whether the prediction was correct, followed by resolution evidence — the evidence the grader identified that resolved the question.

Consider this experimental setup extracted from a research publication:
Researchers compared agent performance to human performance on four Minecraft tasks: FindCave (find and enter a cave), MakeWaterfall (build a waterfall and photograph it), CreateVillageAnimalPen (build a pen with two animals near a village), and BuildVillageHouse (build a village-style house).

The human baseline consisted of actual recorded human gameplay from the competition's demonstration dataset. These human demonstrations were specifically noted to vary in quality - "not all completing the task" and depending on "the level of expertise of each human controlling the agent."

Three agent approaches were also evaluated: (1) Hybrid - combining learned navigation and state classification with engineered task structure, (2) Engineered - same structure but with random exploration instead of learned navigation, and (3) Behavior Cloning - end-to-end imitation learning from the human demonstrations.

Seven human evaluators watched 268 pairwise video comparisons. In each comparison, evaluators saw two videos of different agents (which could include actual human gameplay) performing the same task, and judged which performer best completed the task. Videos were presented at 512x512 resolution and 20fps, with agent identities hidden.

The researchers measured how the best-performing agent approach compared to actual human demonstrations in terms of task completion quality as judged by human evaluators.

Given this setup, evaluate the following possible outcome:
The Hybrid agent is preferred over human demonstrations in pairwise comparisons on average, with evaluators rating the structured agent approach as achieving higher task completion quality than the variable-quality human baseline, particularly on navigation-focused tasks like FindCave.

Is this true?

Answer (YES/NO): NO